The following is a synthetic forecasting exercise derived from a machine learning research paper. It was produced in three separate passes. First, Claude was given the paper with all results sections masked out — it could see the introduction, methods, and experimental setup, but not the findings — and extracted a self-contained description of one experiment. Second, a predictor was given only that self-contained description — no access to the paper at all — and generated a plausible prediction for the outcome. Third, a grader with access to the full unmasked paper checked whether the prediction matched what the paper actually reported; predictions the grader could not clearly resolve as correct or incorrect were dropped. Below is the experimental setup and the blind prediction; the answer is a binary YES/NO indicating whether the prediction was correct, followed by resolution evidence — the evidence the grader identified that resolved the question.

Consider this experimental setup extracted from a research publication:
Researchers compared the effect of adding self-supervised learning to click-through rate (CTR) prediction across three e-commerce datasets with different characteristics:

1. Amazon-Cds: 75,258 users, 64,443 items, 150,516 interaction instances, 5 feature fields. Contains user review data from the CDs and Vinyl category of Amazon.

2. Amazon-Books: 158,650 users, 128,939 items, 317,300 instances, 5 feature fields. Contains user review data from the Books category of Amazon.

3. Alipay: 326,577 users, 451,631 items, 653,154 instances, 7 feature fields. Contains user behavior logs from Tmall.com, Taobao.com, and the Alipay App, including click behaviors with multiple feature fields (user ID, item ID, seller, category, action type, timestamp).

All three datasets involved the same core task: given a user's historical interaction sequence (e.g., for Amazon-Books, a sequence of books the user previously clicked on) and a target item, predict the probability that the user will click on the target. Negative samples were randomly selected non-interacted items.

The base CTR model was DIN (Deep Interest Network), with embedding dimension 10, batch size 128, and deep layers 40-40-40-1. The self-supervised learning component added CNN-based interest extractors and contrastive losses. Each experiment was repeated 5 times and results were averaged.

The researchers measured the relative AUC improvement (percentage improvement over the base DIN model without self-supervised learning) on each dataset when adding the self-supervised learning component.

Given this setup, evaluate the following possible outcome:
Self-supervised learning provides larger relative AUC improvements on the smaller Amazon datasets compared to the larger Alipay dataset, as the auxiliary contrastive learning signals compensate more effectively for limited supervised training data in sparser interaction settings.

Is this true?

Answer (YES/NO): YES